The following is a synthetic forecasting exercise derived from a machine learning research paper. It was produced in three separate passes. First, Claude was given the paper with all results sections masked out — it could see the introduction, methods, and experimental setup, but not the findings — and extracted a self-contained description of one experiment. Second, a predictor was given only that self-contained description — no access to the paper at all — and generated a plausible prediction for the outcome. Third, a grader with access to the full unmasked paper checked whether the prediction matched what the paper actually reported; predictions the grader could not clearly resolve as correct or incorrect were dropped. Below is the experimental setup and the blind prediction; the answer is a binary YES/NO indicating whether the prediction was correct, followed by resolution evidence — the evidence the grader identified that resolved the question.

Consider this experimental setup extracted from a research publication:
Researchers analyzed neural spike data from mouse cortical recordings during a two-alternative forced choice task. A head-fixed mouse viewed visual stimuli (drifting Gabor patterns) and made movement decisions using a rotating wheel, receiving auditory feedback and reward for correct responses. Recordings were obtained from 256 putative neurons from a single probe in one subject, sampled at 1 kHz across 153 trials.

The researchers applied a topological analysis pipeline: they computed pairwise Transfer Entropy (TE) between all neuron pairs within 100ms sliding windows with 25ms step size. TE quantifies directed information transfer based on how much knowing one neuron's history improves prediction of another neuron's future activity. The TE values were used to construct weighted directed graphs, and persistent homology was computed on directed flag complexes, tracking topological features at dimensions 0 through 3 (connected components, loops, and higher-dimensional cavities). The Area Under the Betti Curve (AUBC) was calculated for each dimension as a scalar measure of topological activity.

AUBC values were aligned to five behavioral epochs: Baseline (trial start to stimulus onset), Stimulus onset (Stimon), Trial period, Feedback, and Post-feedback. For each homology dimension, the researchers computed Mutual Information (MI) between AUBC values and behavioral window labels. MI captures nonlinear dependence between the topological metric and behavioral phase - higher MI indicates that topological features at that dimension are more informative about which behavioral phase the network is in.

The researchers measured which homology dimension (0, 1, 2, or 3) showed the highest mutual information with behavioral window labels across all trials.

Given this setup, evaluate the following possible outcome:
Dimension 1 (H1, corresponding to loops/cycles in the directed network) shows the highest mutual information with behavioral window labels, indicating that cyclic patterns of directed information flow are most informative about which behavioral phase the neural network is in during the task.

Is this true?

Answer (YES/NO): YES